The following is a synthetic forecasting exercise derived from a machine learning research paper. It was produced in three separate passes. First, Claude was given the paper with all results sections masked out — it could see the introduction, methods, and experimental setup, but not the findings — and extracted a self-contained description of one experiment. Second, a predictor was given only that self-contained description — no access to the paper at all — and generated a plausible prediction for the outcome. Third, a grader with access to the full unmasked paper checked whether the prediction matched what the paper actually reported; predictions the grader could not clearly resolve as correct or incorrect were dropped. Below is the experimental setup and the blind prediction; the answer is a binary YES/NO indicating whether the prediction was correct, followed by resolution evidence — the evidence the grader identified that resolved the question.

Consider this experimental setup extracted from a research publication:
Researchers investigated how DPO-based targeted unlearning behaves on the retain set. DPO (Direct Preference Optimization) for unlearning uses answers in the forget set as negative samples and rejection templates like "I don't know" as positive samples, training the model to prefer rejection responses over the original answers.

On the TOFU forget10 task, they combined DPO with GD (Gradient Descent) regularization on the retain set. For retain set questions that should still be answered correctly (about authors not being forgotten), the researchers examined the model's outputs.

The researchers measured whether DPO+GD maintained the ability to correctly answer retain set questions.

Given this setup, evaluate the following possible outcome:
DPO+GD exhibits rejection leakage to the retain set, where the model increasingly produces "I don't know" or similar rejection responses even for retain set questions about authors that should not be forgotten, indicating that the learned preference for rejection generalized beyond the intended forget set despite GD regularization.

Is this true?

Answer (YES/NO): YES